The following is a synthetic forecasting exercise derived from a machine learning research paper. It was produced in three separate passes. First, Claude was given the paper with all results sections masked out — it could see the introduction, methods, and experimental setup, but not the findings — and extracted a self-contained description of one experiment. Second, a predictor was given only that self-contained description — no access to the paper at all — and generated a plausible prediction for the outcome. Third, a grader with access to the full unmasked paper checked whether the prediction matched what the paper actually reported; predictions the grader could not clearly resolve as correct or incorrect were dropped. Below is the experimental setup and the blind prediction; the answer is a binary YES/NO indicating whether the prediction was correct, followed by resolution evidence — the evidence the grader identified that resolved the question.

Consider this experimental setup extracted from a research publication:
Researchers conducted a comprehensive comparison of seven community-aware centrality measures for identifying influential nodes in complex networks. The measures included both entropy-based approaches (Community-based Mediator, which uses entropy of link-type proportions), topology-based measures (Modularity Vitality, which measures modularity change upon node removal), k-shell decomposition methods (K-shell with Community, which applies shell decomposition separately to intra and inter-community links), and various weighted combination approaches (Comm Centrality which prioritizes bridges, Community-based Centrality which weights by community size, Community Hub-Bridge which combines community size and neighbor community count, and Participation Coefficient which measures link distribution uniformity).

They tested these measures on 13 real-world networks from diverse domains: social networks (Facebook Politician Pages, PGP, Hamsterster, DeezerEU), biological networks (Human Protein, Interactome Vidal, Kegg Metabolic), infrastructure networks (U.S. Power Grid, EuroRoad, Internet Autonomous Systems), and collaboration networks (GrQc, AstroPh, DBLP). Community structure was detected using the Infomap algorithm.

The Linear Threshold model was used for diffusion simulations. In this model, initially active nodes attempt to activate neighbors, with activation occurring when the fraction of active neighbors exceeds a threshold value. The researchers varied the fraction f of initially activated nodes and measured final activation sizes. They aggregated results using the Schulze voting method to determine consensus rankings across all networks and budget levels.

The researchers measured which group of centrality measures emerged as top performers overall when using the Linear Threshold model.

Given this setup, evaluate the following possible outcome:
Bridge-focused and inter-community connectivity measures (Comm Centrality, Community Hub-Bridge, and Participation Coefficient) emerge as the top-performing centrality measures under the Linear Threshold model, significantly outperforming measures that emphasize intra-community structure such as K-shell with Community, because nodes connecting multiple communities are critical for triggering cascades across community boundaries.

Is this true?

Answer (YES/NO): NO